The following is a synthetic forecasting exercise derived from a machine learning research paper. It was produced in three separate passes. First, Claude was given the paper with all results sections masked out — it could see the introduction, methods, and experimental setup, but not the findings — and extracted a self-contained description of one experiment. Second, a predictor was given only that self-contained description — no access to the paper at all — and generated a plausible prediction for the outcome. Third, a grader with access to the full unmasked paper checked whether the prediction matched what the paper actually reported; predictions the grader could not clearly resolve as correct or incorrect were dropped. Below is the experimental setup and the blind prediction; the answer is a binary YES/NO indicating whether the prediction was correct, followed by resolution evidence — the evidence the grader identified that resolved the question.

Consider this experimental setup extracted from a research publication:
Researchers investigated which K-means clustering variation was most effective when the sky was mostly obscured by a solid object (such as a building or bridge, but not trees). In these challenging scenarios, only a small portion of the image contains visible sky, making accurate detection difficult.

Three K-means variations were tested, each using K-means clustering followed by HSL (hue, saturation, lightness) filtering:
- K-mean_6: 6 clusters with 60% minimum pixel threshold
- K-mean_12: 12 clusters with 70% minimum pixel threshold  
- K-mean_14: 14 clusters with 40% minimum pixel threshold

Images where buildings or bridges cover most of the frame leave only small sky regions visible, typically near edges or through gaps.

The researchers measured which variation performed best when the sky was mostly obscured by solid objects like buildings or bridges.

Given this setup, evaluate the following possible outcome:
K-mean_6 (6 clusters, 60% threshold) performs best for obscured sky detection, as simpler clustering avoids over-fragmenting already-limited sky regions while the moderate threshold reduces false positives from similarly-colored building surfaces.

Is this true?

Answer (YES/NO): NO